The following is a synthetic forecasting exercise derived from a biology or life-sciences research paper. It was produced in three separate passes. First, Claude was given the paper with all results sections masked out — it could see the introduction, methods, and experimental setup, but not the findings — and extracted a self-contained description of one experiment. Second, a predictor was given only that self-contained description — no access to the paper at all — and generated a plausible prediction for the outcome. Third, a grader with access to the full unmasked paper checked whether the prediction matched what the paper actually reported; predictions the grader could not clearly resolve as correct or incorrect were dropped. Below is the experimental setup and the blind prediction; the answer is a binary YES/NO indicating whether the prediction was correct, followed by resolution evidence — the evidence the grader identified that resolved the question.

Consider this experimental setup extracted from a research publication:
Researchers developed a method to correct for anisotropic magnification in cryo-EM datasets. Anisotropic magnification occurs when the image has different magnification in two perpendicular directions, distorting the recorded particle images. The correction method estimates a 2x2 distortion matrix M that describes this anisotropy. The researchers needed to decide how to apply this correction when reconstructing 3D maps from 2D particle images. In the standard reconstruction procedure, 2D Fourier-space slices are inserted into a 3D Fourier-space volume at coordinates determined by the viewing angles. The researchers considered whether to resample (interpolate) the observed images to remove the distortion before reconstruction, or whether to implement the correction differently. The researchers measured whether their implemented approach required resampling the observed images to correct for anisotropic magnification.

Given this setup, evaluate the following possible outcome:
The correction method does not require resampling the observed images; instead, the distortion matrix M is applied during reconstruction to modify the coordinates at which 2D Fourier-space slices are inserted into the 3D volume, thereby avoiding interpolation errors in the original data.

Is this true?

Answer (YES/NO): YES